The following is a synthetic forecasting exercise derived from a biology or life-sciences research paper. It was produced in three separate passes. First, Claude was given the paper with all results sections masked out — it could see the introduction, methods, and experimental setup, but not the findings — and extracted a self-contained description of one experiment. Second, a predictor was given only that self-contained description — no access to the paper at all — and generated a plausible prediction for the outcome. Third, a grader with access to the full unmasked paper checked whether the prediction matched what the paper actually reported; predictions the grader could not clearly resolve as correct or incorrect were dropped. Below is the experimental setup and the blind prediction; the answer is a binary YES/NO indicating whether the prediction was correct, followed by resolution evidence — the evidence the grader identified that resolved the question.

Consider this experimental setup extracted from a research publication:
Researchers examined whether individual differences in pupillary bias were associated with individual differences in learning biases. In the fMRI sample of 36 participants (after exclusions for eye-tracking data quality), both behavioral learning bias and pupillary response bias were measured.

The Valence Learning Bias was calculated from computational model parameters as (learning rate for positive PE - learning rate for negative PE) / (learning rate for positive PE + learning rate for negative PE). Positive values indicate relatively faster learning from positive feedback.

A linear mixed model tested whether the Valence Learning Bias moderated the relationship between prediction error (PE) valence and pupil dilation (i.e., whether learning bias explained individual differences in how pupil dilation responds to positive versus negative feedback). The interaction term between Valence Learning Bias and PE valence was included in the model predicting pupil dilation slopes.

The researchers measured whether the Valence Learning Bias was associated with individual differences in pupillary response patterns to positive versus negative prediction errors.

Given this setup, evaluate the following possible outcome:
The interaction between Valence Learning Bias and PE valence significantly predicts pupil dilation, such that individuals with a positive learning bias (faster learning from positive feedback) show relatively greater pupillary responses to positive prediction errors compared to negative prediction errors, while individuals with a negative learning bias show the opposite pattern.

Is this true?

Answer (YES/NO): NO